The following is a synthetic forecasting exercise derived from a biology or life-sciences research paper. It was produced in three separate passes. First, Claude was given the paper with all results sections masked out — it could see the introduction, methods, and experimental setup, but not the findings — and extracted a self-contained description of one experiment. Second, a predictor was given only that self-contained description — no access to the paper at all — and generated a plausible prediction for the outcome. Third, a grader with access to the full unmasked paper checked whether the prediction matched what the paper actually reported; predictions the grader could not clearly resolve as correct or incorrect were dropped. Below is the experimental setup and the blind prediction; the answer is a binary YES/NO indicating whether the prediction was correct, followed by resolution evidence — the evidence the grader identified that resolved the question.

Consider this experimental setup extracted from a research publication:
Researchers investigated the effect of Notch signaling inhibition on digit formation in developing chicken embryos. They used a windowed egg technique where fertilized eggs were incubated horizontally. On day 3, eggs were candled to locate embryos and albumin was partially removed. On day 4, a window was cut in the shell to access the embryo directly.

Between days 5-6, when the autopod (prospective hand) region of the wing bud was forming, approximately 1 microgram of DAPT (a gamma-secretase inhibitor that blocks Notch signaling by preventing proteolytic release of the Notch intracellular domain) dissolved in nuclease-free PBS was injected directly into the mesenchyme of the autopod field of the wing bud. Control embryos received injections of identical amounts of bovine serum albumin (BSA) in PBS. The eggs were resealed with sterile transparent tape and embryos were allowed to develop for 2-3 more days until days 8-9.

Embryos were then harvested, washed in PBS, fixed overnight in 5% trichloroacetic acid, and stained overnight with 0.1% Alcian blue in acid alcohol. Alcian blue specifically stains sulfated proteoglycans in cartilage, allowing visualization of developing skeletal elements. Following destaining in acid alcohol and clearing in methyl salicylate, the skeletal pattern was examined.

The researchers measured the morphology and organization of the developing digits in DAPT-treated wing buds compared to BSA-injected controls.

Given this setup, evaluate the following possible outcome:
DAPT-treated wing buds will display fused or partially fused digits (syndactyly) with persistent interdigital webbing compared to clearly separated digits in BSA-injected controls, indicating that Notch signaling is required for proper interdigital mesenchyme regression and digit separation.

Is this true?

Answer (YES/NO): NO